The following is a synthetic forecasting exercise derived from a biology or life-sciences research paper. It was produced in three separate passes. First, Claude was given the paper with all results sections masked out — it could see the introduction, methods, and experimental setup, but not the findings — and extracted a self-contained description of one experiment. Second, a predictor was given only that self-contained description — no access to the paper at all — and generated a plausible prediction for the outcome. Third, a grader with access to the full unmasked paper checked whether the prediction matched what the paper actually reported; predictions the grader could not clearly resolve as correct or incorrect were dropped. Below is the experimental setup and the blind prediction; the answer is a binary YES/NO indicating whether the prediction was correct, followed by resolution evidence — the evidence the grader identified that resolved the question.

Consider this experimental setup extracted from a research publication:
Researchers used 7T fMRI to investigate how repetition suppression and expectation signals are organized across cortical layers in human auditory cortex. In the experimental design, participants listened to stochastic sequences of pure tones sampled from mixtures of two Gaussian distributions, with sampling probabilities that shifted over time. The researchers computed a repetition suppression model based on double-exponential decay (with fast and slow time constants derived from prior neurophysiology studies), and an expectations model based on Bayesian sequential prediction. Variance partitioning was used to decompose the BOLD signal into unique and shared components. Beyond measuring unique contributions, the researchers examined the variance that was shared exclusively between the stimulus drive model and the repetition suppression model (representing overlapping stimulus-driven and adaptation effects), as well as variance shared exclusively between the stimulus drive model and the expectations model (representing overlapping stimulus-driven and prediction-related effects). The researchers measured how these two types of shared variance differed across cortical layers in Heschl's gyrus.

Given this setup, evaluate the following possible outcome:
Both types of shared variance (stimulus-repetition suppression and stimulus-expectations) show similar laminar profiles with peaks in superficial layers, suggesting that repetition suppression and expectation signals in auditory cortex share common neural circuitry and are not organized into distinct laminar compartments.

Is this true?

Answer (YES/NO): NO